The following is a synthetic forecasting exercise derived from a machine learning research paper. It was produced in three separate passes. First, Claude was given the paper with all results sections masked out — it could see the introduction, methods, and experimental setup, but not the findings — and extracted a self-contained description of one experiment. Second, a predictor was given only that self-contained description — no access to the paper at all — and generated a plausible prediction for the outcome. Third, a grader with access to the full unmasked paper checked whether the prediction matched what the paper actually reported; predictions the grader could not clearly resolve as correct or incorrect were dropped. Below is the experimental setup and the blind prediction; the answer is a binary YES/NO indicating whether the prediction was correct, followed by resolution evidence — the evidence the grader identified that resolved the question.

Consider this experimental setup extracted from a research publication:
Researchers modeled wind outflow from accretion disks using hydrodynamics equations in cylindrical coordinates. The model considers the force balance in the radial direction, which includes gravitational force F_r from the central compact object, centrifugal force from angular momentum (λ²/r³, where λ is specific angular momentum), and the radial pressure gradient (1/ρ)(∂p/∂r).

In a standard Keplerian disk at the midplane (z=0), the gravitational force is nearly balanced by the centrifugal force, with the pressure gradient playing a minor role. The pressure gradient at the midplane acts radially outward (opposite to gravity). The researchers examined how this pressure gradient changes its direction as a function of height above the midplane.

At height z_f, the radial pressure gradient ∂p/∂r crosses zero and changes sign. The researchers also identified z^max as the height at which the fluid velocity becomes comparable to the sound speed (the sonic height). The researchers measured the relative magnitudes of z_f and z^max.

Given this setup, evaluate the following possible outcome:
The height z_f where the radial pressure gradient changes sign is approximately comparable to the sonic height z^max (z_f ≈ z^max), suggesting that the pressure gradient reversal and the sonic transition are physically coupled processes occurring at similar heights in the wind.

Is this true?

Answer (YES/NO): NO